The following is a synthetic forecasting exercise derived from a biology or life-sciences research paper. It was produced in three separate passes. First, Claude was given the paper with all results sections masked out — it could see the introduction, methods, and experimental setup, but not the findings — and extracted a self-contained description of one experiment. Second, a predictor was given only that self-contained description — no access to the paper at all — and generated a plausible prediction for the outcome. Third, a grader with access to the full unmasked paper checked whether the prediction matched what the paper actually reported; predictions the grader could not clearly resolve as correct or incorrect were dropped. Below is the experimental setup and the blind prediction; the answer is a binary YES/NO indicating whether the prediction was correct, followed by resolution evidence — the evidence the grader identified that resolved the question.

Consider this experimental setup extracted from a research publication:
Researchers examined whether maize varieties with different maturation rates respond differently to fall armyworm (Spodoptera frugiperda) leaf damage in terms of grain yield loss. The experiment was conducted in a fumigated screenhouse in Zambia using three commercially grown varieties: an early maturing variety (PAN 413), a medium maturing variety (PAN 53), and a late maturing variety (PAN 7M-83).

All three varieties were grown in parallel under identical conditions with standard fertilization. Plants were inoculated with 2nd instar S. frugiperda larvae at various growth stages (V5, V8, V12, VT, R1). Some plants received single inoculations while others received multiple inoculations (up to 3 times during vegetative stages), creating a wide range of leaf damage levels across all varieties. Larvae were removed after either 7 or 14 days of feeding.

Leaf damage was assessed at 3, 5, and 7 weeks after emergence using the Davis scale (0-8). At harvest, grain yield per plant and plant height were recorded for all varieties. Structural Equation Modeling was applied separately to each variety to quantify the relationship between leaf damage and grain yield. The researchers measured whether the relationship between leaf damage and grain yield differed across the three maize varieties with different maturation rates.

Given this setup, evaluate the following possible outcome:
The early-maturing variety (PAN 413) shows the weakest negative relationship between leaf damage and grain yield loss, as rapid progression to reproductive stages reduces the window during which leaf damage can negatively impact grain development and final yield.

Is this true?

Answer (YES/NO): NO